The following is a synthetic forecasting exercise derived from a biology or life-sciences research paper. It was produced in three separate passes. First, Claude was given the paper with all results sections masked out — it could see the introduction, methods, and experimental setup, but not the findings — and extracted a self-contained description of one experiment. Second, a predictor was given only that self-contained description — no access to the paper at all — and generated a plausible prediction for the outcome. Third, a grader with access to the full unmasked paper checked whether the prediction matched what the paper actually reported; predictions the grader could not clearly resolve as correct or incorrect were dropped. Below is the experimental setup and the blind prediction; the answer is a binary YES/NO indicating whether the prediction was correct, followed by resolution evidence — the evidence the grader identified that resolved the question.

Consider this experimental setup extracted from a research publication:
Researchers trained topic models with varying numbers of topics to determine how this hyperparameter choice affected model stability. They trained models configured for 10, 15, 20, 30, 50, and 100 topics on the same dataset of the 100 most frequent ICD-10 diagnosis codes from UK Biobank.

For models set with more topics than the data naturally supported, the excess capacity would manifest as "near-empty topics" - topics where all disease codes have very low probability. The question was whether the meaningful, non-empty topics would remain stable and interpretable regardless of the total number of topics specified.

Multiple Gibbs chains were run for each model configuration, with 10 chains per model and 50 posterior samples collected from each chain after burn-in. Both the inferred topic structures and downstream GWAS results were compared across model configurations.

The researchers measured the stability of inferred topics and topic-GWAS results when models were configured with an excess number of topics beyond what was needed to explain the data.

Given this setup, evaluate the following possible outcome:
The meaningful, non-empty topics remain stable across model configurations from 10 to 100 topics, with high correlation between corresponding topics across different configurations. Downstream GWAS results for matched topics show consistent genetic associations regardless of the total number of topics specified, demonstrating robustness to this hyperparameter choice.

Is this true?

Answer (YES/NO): YES